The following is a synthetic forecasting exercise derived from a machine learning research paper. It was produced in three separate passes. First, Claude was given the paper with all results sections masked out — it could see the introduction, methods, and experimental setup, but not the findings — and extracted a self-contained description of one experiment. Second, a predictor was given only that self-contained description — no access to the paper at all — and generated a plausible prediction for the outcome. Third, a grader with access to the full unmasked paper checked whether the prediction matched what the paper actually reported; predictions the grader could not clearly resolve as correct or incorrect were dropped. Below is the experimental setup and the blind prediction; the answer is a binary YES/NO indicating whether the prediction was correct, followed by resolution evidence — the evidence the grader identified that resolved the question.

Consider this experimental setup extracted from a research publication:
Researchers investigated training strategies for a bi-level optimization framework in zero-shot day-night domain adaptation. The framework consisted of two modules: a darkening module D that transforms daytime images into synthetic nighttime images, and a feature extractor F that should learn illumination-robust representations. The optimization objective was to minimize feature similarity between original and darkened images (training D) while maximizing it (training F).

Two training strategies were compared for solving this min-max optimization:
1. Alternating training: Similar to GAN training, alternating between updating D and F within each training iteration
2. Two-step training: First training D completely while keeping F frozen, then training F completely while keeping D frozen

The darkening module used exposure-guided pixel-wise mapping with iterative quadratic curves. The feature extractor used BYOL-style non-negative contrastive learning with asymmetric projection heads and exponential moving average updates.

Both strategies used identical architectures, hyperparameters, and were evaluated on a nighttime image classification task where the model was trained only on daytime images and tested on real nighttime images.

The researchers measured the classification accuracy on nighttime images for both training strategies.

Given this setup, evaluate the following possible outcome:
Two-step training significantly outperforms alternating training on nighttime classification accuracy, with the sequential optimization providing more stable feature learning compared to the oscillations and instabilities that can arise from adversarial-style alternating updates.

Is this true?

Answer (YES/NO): YES